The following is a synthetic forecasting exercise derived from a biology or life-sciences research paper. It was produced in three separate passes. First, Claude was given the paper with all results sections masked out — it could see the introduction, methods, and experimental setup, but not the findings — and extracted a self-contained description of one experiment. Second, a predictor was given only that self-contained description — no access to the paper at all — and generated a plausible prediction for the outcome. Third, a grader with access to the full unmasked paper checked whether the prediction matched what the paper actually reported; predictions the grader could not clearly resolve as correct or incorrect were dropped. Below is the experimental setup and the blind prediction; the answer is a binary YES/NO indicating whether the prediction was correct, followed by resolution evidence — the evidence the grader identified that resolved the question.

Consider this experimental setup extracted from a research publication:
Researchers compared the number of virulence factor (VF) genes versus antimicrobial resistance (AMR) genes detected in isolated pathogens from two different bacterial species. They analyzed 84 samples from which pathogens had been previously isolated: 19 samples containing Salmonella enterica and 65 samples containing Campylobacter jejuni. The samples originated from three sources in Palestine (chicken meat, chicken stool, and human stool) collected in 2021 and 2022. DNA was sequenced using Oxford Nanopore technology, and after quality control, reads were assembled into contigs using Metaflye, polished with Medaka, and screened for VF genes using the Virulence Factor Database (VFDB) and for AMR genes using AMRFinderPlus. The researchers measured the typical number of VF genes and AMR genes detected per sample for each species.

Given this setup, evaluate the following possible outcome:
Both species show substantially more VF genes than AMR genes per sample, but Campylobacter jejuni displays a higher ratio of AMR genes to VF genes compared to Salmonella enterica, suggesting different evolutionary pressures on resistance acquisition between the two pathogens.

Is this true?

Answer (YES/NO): YES